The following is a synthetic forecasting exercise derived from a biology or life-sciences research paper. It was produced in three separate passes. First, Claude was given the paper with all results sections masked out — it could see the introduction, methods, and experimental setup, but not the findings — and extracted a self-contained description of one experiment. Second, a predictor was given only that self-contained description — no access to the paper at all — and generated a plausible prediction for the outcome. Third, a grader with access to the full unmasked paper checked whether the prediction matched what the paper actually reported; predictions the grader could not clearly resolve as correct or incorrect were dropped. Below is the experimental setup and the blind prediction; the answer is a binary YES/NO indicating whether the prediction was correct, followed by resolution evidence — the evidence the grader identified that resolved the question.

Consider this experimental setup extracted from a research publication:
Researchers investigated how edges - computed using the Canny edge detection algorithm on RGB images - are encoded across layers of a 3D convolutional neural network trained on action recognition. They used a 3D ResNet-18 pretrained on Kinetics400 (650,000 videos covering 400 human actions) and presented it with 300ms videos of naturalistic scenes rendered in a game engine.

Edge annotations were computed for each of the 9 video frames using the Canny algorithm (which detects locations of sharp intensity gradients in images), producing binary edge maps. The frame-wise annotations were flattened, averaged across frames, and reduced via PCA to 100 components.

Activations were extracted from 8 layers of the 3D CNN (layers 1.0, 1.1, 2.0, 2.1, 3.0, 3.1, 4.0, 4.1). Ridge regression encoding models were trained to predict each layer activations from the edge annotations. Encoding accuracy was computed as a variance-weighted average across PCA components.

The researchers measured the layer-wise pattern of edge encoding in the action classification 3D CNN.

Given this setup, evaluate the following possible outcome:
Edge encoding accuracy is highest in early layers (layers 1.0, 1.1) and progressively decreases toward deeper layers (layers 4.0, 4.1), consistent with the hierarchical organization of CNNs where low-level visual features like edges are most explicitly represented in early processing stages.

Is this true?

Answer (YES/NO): NO